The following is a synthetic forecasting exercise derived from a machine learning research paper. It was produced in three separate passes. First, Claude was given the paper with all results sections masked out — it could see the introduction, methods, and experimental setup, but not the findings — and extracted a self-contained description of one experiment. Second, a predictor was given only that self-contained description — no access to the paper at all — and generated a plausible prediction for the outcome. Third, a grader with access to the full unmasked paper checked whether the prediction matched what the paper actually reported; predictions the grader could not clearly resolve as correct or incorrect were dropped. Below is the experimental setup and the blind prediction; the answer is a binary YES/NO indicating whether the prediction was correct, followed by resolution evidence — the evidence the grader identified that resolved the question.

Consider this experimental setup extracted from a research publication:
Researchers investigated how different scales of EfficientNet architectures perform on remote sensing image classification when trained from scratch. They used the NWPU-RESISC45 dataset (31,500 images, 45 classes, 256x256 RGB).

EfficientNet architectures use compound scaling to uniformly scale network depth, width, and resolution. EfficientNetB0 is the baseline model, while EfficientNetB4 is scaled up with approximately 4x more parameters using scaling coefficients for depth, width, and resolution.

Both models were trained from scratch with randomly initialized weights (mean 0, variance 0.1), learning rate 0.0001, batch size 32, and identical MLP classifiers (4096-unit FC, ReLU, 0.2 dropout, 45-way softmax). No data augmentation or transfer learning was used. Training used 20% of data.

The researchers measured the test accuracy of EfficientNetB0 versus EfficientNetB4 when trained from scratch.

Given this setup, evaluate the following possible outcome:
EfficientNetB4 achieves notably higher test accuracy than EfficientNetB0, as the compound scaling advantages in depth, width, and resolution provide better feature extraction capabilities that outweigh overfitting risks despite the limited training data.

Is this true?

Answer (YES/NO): NO